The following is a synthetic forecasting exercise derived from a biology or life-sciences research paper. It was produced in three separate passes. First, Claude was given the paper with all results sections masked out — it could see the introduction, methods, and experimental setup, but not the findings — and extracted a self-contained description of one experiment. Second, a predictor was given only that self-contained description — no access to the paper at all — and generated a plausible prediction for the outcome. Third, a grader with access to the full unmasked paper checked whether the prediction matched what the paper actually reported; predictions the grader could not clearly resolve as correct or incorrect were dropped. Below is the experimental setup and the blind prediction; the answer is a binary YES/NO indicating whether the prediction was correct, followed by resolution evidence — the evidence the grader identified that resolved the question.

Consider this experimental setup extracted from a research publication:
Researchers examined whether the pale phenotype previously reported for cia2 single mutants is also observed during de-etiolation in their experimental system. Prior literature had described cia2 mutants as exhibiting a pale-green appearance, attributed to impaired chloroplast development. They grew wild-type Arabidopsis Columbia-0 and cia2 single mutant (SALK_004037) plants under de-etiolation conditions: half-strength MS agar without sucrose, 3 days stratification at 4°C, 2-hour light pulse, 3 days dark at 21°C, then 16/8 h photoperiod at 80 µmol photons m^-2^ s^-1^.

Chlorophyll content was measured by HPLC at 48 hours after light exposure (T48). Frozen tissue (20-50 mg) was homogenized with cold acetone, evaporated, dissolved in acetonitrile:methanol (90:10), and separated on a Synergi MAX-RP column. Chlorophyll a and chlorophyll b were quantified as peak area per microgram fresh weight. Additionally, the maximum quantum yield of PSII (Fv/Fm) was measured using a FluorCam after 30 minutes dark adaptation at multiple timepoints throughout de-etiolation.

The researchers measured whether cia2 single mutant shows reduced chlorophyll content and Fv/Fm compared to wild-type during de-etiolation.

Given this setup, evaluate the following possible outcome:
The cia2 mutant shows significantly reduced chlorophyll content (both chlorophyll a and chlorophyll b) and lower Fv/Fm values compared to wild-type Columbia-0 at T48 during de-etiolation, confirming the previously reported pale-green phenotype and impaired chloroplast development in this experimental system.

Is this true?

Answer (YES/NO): NO